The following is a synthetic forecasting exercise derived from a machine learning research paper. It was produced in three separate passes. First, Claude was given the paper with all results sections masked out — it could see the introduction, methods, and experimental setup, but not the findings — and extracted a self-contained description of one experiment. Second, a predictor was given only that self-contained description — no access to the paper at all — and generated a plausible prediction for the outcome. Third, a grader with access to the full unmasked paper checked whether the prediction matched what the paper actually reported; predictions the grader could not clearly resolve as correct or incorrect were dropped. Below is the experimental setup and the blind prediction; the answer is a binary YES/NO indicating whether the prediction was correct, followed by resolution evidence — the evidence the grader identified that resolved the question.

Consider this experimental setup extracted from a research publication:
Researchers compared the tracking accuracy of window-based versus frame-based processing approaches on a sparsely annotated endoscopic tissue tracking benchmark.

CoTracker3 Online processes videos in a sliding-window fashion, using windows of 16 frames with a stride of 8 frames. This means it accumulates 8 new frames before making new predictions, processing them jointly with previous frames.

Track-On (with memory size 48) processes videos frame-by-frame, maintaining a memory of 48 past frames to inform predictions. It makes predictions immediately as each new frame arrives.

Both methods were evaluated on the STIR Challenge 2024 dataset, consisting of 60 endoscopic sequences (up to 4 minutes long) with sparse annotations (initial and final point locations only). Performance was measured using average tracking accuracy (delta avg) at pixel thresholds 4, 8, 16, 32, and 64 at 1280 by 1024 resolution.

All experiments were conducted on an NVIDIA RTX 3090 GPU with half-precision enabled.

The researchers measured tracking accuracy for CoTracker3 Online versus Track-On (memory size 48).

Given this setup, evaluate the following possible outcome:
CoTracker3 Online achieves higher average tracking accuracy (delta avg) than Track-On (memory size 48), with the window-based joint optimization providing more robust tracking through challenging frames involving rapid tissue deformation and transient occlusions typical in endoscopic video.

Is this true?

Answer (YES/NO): YES